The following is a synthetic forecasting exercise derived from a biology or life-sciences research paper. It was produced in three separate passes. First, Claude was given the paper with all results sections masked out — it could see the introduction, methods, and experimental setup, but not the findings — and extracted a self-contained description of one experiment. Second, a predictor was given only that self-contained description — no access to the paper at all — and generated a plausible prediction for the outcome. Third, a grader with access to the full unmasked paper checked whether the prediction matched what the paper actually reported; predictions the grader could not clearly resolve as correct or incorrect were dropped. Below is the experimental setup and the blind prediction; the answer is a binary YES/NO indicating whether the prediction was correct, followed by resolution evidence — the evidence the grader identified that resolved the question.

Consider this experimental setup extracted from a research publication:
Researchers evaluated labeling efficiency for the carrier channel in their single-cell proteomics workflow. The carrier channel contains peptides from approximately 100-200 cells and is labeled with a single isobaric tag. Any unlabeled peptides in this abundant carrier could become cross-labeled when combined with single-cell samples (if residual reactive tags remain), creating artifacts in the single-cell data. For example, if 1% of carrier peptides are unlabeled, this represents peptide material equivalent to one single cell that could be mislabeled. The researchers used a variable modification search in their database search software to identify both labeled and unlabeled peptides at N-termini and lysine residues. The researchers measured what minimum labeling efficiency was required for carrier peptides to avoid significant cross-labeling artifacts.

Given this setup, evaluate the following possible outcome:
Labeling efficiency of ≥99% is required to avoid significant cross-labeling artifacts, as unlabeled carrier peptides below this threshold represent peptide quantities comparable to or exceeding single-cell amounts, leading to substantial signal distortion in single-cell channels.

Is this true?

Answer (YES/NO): YES